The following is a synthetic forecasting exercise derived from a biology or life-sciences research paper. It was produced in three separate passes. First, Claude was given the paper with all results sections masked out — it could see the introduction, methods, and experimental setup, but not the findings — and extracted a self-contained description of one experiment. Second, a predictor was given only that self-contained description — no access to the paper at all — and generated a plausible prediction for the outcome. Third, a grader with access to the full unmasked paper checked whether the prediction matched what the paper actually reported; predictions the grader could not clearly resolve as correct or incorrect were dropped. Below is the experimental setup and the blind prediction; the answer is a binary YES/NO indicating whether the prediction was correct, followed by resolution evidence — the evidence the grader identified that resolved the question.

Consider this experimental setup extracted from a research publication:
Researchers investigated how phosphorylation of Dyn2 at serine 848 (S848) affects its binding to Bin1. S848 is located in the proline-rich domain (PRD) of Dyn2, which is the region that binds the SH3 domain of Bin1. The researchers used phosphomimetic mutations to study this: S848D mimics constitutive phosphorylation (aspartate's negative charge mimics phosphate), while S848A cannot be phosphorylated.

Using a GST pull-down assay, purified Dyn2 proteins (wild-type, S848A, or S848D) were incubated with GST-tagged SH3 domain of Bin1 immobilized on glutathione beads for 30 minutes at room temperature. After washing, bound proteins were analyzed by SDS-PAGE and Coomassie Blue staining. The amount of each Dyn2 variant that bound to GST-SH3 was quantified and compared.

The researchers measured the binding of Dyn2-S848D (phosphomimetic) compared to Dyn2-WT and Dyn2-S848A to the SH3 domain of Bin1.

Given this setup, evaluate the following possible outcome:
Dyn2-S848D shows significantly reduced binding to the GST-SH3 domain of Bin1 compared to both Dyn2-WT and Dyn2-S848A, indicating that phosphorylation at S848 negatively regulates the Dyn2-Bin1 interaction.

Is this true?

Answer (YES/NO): YES